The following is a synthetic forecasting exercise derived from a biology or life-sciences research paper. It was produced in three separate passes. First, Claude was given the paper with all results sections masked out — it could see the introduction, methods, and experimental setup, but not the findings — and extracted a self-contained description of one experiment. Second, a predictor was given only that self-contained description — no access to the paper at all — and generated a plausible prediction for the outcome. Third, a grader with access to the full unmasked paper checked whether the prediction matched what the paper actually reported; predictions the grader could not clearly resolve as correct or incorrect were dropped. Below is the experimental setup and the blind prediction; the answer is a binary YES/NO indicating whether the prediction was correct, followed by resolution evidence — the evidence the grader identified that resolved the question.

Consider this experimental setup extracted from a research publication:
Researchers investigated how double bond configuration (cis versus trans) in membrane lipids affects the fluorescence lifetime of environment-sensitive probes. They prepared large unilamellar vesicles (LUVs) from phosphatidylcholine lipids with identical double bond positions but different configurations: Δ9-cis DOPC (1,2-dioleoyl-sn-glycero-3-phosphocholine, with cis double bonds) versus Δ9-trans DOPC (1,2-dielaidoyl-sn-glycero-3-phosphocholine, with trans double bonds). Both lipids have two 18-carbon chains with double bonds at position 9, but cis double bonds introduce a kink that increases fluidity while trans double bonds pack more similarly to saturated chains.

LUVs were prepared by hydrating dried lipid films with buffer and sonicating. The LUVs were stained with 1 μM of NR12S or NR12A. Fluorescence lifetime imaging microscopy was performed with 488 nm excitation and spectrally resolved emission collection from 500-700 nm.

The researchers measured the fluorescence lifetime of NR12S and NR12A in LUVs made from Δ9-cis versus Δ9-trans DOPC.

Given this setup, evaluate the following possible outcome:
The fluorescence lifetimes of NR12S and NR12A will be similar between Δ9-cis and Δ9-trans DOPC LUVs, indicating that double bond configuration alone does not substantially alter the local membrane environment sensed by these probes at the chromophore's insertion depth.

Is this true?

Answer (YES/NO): YES